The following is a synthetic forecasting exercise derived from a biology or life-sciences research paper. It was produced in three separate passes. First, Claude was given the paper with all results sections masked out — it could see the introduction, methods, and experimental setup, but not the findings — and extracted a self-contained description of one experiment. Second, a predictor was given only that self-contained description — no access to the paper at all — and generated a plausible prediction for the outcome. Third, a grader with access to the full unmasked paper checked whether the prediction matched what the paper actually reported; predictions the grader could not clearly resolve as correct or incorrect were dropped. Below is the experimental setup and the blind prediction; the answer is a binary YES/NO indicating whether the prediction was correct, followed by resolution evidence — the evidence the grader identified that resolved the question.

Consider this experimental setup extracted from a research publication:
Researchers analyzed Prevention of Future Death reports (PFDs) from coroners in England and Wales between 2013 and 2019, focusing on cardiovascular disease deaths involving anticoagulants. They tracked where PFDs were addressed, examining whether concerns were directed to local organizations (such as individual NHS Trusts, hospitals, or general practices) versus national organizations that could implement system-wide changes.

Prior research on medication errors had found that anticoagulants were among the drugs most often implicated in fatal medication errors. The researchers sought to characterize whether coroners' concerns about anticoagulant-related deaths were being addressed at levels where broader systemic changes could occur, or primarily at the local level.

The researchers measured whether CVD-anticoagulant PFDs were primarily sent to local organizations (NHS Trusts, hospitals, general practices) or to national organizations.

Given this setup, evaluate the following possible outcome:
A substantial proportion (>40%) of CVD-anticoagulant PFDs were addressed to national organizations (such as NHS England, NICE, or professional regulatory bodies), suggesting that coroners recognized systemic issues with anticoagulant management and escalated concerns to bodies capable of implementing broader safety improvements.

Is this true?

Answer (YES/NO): NO